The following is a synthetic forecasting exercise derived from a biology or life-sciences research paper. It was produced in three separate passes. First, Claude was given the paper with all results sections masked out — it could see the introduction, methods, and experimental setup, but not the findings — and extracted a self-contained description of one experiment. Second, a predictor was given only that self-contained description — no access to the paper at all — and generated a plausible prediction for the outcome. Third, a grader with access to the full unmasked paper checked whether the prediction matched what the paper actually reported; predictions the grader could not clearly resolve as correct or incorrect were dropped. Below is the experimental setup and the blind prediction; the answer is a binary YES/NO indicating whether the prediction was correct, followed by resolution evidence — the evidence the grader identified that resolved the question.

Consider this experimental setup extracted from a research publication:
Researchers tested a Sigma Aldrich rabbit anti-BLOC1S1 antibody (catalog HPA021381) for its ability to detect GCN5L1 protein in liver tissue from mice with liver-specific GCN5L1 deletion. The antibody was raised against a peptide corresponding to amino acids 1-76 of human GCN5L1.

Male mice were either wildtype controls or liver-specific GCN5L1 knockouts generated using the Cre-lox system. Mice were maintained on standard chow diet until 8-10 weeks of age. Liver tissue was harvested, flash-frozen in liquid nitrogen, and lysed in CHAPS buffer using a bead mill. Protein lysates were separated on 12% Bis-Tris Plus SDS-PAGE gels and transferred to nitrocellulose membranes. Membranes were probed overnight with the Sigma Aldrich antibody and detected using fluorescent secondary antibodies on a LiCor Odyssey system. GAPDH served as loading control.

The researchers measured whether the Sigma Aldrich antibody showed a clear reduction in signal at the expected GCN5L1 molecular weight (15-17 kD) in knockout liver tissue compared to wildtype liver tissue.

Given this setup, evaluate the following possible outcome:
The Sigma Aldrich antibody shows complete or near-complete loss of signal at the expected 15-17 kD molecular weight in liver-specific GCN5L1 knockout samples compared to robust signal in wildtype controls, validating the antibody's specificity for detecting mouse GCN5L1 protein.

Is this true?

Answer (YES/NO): YES